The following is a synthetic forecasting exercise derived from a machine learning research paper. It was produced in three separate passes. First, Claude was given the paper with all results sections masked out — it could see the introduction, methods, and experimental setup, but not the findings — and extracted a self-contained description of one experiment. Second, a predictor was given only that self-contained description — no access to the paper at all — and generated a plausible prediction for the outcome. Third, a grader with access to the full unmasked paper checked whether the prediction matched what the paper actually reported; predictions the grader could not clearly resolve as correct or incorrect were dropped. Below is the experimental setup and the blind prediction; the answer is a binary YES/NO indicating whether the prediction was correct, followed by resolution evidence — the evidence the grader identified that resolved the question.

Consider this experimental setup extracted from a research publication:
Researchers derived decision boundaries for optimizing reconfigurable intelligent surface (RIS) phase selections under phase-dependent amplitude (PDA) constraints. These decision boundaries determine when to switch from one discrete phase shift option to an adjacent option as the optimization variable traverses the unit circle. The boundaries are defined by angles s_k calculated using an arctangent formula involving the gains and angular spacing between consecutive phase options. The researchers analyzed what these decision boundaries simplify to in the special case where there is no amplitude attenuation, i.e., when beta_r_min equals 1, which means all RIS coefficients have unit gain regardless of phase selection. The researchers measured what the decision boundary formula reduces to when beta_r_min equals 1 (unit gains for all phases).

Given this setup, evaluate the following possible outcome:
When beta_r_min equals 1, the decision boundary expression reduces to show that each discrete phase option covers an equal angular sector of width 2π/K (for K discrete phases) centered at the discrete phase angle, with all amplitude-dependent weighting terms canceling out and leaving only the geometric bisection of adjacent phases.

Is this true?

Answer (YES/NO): NO